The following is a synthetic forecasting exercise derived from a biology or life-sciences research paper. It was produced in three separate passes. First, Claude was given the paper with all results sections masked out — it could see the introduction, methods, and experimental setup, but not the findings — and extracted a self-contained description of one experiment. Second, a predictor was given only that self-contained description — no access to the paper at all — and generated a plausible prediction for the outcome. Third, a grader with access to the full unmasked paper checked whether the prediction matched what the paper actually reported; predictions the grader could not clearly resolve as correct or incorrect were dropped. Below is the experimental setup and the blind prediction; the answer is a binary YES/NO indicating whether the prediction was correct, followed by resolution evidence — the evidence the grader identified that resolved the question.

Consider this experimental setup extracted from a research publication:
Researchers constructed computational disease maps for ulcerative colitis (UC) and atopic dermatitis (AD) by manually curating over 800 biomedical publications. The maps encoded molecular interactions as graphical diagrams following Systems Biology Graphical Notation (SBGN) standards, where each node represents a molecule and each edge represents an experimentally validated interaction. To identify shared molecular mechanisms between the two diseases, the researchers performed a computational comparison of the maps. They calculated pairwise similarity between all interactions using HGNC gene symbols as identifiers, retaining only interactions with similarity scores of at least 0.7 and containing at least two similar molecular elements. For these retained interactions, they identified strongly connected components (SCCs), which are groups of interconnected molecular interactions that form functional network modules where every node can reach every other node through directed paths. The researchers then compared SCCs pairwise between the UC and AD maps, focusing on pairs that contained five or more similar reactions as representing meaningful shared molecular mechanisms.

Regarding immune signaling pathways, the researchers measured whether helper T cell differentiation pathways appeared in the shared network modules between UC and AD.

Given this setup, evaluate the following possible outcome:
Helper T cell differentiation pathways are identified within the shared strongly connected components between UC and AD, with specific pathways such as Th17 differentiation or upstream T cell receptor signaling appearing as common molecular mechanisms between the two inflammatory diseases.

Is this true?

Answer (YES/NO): NO